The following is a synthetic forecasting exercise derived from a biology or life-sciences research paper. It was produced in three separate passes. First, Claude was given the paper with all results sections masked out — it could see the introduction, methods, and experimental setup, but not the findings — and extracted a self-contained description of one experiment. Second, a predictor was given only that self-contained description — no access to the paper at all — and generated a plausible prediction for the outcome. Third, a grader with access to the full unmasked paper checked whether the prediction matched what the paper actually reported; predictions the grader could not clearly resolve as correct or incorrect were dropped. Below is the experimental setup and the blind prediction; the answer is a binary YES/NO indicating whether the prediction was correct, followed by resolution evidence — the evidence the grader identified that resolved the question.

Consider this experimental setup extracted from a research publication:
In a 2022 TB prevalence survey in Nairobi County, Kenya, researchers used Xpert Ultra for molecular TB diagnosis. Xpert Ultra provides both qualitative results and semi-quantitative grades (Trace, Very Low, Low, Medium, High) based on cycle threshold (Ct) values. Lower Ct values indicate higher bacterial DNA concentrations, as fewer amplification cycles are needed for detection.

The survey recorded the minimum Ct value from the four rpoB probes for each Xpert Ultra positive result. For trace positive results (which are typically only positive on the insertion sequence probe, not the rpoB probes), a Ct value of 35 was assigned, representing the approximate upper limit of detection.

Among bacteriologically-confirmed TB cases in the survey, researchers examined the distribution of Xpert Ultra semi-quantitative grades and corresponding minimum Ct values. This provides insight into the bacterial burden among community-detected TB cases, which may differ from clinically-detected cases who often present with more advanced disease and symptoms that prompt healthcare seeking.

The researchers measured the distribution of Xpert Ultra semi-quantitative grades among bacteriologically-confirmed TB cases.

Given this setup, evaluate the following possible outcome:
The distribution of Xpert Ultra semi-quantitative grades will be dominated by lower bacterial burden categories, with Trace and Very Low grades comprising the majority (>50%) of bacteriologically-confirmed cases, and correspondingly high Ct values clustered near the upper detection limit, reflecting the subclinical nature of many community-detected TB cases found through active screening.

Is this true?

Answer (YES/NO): NO